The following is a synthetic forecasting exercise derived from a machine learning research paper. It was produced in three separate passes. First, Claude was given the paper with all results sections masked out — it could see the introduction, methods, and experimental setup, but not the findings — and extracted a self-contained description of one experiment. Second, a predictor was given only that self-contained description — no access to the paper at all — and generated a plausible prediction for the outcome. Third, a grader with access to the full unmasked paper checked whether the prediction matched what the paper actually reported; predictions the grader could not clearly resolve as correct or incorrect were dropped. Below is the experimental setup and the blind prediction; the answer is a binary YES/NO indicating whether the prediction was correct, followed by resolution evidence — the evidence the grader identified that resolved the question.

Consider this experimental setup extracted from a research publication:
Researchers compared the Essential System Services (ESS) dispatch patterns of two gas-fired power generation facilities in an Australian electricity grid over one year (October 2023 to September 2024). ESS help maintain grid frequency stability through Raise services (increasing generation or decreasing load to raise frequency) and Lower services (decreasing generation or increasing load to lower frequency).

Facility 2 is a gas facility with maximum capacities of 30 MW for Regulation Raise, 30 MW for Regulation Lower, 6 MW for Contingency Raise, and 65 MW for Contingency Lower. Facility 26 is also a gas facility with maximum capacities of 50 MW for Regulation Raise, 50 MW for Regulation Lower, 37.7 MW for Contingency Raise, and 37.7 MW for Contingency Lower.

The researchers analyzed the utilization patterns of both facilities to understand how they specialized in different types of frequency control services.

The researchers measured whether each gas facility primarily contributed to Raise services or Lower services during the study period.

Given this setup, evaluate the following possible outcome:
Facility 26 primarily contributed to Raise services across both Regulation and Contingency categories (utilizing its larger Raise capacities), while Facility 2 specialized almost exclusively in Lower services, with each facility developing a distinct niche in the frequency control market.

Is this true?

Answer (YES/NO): YES